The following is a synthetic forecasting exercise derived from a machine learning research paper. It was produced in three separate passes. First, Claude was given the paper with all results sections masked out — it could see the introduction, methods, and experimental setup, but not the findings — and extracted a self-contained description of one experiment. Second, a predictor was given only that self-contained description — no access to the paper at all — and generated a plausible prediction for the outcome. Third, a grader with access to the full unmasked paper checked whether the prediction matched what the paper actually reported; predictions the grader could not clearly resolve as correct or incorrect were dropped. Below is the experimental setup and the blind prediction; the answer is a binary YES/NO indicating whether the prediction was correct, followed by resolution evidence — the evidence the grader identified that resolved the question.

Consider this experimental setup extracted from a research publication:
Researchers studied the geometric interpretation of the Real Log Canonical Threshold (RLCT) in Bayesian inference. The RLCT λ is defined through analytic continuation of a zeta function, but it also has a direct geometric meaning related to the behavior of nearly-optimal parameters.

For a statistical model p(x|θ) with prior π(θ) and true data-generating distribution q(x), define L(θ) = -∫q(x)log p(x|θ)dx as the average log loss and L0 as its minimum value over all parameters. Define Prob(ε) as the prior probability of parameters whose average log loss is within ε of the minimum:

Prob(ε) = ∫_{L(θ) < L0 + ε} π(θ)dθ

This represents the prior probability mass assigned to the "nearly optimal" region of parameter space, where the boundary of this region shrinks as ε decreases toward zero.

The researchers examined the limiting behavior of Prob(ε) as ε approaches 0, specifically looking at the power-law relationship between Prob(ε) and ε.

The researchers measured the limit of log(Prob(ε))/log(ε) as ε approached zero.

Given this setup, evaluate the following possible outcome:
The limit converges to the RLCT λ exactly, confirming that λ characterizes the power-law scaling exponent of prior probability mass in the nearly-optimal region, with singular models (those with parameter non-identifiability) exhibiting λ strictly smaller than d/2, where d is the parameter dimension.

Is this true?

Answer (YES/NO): YES